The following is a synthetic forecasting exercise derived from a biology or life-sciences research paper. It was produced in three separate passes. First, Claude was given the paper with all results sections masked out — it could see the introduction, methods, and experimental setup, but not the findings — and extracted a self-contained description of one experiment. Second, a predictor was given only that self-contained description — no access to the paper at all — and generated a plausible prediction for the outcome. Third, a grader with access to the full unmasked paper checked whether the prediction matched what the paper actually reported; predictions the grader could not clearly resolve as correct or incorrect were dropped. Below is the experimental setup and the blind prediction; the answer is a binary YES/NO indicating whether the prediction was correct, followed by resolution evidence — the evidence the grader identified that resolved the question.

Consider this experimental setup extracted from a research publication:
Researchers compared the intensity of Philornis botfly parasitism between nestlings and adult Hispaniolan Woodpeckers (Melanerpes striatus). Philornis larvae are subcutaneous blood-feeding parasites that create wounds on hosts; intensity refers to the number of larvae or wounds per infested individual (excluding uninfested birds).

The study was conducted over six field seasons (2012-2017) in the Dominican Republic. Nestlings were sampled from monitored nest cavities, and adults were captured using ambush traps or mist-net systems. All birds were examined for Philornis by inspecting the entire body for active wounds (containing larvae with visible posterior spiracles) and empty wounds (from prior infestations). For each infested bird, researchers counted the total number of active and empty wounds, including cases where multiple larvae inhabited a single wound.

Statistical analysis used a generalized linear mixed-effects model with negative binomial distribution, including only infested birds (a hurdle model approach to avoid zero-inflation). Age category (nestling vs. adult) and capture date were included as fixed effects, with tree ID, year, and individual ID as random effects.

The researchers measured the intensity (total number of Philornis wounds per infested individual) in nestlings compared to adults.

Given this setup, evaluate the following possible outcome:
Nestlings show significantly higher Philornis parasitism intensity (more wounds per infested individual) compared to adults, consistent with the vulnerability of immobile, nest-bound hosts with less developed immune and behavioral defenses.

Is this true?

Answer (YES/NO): YES